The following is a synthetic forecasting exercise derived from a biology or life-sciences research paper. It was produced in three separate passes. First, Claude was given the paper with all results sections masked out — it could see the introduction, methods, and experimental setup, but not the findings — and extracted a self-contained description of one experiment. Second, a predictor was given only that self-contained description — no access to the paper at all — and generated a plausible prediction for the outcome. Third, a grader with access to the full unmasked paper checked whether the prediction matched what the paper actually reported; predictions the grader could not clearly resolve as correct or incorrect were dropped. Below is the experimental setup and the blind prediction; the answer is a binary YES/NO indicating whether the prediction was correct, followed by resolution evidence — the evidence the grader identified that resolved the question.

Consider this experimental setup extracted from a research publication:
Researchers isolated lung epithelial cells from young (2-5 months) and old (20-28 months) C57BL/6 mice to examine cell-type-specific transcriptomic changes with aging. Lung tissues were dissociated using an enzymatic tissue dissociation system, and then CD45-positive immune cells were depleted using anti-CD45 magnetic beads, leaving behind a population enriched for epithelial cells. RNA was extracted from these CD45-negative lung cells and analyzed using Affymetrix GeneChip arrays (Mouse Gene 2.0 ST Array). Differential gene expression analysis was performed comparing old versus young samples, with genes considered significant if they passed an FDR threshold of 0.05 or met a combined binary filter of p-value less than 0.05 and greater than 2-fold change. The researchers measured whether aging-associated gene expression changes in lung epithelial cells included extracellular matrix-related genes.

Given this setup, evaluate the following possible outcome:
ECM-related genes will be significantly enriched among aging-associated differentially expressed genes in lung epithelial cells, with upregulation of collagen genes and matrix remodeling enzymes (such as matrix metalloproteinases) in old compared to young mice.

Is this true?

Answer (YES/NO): NO